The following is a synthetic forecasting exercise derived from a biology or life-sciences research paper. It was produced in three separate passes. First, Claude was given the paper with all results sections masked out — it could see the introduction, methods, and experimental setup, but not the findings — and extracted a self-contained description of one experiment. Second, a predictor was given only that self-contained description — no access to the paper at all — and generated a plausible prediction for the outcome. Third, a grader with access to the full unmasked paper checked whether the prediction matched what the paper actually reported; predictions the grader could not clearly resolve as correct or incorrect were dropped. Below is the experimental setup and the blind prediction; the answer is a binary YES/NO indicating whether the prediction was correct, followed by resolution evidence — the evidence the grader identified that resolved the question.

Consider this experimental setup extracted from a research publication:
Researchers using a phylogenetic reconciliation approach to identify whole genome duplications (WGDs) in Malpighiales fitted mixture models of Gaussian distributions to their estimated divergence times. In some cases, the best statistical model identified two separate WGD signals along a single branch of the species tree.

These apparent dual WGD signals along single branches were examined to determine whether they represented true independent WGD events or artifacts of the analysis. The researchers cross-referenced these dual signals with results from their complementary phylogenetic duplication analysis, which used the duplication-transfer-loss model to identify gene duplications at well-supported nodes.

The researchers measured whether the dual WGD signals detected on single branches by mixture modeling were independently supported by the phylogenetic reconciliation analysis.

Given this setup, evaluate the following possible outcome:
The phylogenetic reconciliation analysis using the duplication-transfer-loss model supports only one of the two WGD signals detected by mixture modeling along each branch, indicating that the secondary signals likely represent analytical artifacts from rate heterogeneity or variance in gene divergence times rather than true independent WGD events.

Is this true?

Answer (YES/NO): NO